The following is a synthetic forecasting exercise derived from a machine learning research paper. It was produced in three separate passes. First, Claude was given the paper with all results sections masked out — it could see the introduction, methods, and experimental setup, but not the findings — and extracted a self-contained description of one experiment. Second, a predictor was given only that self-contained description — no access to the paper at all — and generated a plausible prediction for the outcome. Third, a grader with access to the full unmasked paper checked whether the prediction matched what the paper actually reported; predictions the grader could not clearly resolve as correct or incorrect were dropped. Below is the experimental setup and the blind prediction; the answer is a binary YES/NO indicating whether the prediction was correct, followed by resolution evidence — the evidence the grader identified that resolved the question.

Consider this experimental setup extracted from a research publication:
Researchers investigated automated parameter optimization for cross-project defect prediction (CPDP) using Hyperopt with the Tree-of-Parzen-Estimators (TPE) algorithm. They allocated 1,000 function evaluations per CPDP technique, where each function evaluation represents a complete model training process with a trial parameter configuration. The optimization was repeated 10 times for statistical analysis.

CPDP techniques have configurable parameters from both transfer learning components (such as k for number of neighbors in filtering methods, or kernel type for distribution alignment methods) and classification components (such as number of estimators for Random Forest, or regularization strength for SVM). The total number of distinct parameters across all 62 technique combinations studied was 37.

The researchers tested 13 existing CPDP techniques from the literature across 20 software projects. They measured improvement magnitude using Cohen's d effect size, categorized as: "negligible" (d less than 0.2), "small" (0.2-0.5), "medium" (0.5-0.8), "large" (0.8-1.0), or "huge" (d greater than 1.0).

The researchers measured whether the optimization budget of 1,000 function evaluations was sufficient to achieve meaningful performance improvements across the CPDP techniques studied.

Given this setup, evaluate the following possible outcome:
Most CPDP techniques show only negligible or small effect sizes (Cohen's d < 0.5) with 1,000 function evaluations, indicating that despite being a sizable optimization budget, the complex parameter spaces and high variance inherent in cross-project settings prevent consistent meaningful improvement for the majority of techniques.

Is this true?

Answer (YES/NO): NO